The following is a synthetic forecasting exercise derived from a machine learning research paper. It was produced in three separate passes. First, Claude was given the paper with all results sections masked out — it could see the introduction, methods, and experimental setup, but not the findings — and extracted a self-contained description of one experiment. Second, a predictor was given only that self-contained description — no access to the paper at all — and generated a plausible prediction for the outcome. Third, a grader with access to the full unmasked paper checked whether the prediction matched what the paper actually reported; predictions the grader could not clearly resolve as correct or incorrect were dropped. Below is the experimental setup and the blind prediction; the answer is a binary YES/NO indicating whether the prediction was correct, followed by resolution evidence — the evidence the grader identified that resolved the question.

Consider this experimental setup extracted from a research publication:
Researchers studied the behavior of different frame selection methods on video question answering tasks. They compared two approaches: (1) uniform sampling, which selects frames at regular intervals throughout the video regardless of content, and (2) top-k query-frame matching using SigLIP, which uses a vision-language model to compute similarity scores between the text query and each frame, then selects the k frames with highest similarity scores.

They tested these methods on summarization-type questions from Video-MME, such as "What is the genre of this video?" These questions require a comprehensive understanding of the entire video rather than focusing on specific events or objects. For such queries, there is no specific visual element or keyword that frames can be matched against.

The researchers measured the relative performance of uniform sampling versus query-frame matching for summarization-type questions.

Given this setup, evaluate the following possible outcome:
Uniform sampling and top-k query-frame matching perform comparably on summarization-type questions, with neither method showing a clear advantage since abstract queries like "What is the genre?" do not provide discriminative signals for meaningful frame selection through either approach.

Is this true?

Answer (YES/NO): NO